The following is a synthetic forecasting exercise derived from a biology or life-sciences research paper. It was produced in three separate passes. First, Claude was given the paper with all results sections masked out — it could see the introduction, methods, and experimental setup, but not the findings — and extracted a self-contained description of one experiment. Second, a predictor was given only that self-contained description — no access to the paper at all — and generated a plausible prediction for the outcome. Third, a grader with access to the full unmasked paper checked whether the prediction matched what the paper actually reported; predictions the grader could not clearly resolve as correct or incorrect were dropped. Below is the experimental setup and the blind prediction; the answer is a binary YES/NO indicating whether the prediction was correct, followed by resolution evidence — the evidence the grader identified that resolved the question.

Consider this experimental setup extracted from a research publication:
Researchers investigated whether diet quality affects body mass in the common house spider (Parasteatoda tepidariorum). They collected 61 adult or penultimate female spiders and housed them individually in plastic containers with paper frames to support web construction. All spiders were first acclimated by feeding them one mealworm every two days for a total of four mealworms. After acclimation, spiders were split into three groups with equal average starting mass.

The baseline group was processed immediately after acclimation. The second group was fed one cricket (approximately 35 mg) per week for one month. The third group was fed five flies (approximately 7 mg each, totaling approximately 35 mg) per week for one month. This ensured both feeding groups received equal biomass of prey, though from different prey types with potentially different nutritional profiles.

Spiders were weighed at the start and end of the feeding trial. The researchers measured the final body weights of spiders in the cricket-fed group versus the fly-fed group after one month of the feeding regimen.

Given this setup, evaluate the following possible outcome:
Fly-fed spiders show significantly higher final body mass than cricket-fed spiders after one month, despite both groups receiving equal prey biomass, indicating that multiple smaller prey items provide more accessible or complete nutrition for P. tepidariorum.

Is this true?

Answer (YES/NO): NO